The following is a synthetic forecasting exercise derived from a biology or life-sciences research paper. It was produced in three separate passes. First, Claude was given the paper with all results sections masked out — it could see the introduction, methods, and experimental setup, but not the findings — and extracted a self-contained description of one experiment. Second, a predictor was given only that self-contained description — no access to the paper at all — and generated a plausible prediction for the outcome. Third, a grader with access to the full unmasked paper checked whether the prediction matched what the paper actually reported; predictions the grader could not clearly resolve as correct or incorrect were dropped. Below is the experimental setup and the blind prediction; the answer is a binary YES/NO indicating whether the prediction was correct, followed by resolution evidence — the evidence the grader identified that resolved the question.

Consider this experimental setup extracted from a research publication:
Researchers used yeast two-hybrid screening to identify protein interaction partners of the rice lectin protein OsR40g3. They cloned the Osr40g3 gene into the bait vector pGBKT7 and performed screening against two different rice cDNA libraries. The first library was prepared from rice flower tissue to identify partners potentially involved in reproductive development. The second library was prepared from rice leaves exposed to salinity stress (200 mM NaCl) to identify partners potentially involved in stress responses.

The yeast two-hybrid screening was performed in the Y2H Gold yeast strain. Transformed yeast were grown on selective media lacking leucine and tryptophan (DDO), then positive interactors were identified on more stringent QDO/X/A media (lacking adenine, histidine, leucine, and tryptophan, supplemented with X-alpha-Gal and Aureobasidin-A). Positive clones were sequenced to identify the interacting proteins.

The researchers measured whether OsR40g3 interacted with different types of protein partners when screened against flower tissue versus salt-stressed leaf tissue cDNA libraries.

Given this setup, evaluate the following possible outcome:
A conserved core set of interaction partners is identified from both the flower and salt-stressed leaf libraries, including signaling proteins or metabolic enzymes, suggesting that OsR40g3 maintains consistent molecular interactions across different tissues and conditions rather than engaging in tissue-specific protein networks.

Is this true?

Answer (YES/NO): NO